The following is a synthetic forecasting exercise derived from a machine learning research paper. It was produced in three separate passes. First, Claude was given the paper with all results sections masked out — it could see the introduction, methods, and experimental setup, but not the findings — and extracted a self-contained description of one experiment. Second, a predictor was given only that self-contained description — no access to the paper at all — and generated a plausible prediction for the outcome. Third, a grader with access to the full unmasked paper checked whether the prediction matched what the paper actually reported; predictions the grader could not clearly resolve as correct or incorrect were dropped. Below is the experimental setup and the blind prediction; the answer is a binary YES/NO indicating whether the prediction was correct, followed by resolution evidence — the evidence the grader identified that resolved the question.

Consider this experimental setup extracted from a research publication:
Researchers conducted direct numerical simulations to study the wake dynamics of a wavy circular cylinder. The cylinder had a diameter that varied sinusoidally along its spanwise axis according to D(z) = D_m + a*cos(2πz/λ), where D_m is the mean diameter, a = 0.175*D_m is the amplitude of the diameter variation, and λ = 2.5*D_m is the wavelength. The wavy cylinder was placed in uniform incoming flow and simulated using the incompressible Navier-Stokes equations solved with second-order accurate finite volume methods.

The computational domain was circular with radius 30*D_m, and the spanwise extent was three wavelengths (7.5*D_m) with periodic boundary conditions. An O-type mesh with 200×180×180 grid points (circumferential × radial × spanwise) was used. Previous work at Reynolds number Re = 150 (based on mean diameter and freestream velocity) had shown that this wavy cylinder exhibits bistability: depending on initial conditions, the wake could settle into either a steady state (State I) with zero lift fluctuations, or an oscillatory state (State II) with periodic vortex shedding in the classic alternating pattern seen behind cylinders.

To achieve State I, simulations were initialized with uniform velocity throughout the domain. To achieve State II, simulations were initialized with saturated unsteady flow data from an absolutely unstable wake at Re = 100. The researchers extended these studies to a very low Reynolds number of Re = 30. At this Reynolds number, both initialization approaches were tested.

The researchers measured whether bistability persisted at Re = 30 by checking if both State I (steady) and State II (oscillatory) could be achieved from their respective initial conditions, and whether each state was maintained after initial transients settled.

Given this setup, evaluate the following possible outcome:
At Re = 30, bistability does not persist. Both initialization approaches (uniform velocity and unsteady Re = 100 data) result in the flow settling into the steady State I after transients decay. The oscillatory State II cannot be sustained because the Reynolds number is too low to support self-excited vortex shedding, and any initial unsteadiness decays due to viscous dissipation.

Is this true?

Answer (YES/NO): YES